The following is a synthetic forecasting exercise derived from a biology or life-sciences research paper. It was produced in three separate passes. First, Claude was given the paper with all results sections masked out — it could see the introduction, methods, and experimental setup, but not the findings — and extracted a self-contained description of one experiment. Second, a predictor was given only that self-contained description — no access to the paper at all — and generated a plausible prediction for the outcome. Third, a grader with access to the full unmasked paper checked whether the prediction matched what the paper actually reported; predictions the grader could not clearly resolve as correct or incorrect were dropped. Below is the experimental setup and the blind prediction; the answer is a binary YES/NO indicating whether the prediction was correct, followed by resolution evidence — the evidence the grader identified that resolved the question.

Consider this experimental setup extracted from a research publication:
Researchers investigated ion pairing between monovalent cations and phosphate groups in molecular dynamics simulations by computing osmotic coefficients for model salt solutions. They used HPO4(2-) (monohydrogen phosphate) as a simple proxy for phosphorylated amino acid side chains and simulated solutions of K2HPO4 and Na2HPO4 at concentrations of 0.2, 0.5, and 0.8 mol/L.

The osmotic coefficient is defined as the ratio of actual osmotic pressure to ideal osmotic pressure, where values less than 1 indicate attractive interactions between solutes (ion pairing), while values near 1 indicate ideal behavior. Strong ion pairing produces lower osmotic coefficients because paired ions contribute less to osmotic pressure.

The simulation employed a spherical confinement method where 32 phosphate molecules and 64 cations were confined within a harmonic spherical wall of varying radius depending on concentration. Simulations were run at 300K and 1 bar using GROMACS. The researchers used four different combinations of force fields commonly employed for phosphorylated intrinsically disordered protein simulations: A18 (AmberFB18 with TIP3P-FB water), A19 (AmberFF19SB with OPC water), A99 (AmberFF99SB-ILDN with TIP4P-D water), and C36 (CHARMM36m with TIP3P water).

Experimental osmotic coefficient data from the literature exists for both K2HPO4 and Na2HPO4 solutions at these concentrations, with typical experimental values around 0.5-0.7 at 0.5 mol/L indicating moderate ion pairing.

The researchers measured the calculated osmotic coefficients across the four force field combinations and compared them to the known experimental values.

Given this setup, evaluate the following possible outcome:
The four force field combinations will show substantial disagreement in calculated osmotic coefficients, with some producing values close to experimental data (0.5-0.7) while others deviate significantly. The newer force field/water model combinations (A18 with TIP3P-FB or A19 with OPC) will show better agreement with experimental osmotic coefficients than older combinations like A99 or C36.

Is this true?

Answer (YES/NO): NO